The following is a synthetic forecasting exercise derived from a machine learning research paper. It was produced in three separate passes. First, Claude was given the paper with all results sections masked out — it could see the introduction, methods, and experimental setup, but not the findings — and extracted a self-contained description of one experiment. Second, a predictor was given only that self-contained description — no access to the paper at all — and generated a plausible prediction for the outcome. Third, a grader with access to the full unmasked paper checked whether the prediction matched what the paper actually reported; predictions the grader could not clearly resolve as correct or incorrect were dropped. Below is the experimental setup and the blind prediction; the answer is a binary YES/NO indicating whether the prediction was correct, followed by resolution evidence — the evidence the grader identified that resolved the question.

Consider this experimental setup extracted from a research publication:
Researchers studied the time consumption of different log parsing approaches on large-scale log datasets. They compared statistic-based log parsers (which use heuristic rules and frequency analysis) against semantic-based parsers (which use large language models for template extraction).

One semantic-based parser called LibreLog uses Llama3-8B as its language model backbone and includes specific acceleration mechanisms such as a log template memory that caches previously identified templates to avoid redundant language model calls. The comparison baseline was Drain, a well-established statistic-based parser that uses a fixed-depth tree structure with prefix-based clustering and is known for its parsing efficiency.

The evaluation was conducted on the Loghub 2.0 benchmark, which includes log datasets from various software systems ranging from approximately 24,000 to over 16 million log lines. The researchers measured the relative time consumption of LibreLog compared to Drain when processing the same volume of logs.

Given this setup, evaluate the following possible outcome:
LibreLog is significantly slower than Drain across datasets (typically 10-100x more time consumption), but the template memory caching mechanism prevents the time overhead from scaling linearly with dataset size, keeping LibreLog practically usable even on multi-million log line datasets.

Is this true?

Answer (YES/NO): NO